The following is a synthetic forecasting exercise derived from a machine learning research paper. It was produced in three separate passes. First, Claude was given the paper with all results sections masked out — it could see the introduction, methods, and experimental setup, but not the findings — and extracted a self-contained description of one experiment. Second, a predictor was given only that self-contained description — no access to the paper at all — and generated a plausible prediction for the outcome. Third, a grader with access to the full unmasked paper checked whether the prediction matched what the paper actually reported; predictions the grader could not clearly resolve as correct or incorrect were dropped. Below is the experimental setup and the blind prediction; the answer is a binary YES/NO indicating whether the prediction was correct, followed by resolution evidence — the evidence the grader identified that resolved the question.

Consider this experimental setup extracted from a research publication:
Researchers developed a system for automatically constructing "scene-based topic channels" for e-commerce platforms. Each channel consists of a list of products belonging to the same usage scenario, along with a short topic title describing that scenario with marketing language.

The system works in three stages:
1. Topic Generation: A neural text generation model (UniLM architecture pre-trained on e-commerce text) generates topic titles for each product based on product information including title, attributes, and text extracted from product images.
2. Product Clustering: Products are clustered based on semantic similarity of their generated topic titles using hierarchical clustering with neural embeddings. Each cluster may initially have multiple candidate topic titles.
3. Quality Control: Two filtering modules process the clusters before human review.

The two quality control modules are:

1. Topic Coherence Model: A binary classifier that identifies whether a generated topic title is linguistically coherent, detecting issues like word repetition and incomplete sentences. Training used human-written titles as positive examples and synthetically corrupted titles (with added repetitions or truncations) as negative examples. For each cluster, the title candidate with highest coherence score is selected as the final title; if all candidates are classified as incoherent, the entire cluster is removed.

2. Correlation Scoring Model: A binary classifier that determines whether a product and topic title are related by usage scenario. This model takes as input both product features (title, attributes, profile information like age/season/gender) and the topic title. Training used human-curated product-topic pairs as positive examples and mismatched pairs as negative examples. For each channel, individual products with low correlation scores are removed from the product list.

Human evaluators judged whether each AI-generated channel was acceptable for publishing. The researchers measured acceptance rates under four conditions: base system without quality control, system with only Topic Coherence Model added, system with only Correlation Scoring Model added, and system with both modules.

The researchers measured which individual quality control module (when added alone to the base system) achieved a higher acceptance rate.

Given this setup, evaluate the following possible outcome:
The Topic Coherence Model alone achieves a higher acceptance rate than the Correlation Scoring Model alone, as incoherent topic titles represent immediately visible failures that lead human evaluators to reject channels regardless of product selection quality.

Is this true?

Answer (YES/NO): YES